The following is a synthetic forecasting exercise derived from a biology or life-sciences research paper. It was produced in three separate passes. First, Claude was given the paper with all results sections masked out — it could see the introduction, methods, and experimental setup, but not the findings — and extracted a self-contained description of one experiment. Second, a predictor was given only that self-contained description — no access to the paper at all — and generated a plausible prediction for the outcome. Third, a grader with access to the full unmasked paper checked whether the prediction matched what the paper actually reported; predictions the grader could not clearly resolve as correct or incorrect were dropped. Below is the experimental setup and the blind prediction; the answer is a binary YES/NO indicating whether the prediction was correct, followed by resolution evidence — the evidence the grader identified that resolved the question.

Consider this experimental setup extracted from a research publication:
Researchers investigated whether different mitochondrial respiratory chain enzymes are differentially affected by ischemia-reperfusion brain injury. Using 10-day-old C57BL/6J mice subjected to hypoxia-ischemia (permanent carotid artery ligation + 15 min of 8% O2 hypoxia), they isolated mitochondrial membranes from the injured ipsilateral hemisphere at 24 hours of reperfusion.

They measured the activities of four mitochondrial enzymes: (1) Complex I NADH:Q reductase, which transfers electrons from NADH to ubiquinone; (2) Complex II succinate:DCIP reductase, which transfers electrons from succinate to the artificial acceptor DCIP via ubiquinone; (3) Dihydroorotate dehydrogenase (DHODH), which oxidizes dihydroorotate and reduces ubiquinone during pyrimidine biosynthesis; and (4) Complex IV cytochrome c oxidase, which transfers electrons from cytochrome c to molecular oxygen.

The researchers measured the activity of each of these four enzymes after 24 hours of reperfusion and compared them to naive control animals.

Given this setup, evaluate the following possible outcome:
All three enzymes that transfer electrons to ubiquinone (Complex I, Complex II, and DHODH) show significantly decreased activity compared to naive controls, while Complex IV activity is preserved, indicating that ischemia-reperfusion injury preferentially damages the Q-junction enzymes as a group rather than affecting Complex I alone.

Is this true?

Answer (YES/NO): NO